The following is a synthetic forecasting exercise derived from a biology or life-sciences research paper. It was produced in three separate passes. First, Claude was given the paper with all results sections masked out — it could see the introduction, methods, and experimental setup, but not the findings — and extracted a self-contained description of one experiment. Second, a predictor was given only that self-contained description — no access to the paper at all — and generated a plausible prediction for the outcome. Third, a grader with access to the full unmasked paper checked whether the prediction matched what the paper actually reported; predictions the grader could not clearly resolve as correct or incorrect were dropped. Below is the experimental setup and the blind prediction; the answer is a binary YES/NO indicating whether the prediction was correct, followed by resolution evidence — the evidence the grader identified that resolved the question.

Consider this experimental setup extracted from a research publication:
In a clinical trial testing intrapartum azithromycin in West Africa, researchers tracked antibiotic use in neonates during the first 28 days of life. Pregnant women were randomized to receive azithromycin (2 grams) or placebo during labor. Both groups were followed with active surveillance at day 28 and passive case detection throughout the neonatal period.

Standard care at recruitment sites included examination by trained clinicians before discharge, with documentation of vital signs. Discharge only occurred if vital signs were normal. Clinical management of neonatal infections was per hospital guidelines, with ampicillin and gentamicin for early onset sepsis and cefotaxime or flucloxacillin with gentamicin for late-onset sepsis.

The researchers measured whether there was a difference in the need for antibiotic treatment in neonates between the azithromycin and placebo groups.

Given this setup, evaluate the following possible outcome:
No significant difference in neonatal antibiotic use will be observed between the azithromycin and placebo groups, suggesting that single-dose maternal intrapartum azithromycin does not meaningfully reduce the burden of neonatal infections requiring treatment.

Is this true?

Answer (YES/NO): NO